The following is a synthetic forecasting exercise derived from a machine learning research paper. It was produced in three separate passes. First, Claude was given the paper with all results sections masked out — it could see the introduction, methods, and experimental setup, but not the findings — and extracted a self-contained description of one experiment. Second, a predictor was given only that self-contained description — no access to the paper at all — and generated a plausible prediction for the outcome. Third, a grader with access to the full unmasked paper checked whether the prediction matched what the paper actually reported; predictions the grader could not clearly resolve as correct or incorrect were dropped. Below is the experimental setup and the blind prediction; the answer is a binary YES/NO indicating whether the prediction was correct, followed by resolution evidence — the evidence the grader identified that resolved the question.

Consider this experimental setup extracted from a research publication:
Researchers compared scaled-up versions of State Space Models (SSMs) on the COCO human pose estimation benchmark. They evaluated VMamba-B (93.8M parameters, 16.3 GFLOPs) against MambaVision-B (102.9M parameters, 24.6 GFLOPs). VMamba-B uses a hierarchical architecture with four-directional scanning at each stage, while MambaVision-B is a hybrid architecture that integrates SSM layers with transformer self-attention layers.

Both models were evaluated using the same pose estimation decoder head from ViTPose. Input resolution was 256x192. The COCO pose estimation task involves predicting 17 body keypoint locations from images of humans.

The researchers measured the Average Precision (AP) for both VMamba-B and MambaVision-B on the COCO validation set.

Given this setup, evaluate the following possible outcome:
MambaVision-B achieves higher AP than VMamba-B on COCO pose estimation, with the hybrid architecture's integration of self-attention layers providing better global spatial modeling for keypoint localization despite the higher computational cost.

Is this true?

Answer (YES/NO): NO